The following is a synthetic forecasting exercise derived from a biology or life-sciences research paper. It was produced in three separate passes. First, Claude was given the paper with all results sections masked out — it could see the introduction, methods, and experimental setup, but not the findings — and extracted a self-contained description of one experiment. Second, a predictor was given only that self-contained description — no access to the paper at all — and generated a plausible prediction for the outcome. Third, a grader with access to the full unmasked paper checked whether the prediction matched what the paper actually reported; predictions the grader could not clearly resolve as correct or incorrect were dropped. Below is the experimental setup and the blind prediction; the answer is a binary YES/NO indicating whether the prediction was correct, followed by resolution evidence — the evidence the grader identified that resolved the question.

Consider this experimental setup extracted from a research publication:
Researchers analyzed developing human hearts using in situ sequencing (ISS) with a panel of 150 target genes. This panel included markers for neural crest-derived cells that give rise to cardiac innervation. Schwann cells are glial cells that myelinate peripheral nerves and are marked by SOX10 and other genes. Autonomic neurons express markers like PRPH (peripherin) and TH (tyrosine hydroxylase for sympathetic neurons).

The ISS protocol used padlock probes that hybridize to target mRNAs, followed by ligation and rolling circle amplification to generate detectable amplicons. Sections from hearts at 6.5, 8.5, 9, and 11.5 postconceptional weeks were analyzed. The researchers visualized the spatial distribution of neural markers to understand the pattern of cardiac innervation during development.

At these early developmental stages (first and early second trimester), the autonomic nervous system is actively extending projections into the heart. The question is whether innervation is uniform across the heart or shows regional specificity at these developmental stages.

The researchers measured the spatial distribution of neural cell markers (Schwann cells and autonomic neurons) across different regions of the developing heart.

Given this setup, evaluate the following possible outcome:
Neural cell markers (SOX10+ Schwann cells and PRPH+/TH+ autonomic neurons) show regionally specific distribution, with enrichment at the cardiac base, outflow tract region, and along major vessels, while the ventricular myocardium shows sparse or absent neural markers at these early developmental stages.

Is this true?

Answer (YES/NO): YES